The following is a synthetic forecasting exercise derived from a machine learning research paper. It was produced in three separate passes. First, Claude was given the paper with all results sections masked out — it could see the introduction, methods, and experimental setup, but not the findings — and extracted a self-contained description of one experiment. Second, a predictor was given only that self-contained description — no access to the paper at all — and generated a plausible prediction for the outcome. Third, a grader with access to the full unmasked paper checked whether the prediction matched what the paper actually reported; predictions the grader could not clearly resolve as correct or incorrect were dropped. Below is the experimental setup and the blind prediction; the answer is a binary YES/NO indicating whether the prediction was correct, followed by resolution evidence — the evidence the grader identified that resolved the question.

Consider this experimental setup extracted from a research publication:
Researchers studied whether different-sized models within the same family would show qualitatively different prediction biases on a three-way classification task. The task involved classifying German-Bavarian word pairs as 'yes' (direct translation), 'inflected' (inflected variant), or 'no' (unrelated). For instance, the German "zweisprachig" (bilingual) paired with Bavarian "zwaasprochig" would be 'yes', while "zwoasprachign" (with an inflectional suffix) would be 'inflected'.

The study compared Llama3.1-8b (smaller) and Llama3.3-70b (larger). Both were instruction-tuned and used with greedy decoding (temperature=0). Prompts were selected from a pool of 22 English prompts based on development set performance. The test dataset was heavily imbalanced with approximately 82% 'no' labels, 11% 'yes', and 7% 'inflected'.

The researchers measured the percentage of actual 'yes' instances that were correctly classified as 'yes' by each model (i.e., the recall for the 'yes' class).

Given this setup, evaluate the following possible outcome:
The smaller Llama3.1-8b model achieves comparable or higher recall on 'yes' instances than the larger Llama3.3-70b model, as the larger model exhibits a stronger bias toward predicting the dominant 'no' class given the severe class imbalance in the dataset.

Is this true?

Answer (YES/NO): NO